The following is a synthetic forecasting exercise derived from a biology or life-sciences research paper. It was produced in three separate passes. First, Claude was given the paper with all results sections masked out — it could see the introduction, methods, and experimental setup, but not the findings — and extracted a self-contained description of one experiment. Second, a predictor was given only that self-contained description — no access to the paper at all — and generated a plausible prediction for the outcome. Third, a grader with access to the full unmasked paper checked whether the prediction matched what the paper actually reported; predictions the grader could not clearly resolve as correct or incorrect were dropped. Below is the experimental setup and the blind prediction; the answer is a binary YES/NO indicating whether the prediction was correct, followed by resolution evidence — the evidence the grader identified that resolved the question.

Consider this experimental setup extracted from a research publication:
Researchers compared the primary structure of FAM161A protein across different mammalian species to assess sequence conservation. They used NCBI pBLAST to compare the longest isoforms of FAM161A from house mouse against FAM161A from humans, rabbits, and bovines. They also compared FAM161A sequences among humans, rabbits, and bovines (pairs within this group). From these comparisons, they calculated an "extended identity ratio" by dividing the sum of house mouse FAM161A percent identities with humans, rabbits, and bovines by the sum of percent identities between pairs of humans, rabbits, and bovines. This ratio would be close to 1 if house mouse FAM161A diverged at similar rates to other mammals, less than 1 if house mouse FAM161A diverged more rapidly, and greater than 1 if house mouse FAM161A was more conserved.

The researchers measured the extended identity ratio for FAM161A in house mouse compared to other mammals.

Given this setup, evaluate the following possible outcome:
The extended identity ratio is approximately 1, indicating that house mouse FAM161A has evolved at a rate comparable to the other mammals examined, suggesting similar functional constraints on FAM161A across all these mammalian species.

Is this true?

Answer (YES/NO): NO